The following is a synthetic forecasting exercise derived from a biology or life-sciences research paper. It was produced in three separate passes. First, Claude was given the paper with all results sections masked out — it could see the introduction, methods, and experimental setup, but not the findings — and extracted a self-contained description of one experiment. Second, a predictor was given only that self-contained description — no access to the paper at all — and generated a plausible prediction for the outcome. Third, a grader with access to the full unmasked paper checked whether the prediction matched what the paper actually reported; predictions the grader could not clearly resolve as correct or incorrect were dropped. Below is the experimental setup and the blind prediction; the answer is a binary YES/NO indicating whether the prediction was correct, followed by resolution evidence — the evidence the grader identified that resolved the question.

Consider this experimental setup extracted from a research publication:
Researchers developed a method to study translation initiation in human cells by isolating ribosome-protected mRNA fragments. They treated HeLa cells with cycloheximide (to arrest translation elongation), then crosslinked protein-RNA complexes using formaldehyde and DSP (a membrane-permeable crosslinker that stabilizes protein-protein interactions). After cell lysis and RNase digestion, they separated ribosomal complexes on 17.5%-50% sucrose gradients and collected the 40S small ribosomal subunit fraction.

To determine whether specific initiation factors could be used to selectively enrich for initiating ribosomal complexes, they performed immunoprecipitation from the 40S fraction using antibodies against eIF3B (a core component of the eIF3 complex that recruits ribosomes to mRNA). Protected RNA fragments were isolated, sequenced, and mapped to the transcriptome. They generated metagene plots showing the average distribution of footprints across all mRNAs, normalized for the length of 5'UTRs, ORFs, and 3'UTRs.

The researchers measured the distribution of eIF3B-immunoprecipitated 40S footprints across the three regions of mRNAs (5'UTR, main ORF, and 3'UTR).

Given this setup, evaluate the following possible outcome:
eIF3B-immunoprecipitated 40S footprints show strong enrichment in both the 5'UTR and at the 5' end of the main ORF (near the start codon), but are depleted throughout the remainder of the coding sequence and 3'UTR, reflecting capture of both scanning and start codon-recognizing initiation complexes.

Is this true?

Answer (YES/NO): YES